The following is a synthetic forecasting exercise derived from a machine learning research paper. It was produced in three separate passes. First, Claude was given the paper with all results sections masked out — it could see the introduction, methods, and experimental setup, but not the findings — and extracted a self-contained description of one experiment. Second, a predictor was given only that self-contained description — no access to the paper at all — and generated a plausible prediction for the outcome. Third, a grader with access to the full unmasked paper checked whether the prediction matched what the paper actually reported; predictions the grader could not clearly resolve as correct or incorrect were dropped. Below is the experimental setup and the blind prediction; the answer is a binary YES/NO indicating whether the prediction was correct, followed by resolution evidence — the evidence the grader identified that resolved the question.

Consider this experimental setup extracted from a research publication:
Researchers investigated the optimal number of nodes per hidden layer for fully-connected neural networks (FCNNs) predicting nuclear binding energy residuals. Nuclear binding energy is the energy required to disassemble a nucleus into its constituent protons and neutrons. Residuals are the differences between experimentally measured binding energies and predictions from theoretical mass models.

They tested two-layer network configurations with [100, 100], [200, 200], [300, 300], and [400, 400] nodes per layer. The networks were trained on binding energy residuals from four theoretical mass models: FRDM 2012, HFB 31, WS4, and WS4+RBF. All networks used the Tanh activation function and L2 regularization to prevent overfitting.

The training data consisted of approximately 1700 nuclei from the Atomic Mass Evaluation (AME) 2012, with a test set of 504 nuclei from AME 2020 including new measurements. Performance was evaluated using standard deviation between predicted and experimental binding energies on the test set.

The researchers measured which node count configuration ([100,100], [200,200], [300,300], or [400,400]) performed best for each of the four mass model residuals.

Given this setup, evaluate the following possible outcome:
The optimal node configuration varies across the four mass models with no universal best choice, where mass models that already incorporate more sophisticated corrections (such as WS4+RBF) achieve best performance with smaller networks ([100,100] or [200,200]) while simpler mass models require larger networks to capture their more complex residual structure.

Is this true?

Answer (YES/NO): NO